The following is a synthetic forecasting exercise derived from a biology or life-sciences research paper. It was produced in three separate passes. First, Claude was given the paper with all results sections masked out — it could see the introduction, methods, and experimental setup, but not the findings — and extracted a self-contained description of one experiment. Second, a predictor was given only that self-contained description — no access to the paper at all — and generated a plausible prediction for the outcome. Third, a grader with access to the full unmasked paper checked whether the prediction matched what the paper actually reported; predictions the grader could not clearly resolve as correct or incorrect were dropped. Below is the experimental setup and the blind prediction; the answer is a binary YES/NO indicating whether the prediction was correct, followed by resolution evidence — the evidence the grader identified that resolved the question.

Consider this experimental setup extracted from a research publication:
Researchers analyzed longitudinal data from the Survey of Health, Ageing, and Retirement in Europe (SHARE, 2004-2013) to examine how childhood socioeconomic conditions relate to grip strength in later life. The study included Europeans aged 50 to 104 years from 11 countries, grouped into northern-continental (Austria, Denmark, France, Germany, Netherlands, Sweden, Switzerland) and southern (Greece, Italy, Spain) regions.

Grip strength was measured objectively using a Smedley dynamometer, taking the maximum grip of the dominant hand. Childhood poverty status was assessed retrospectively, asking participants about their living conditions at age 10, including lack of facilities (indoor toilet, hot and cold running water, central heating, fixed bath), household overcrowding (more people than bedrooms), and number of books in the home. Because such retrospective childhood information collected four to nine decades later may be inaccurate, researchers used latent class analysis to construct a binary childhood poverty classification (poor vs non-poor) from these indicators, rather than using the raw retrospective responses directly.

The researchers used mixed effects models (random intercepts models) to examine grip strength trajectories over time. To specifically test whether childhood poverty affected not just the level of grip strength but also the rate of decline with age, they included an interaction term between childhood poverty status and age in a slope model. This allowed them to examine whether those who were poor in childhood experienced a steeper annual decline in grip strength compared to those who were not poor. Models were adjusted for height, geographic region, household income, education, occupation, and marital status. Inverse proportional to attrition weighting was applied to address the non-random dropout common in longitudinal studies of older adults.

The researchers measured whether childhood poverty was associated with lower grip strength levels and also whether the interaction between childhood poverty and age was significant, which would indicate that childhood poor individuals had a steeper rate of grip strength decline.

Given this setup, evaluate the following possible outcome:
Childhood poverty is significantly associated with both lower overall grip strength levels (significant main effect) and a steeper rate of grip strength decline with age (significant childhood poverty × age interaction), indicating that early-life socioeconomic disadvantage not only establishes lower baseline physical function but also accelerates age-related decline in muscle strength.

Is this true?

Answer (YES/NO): NO